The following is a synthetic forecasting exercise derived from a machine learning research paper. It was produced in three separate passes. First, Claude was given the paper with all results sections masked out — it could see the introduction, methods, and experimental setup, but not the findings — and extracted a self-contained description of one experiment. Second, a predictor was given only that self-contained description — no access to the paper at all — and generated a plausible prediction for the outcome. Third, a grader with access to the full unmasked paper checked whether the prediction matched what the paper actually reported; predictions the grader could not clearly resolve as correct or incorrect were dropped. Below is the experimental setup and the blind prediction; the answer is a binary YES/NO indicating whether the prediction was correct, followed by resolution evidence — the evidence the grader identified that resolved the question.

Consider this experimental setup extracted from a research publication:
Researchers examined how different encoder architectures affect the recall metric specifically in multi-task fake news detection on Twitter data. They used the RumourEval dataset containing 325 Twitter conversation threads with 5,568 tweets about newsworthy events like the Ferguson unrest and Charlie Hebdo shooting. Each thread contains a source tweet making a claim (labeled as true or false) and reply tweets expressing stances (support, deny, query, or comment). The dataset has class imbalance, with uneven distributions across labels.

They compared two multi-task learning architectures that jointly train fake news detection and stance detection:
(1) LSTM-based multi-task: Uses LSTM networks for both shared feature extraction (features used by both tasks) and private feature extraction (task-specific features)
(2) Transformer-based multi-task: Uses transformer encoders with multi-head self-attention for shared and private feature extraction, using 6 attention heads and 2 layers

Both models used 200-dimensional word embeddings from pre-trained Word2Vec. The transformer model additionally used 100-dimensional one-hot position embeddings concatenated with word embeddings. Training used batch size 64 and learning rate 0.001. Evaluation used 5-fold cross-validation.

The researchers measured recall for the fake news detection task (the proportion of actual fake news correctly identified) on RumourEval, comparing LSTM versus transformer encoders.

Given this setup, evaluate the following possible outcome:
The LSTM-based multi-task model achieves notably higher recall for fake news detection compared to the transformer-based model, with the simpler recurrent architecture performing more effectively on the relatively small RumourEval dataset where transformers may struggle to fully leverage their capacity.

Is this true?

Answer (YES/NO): YES